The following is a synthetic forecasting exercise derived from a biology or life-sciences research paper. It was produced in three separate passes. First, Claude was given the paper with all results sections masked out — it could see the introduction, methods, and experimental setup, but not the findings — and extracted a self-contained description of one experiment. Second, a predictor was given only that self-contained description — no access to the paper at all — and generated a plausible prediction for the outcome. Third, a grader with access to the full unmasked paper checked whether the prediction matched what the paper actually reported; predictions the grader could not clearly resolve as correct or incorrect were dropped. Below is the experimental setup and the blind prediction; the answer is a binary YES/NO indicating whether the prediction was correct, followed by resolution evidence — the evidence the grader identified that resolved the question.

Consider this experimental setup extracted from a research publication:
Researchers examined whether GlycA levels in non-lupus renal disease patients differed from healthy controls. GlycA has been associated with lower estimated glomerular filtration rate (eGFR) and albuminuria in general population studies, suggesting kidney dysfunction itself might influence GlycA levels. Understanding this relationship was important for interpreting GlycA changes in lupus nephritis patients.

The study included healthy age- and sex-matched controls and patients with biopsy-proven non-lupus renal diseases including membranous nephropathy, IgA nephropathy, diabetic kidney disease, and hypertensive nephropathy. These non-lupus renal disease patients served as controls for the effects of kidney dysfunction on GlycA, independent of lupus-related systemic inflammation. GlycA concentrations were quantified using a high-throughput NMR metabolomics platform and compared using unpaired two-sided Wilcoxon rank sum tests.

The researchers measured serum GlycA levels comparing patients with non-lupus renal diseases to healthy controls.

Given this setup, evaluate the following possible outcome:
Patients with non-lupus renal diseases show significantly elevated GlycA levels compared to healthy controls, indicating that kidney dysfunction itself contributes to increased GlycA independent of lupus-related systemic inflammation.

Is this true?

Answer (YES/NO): NO